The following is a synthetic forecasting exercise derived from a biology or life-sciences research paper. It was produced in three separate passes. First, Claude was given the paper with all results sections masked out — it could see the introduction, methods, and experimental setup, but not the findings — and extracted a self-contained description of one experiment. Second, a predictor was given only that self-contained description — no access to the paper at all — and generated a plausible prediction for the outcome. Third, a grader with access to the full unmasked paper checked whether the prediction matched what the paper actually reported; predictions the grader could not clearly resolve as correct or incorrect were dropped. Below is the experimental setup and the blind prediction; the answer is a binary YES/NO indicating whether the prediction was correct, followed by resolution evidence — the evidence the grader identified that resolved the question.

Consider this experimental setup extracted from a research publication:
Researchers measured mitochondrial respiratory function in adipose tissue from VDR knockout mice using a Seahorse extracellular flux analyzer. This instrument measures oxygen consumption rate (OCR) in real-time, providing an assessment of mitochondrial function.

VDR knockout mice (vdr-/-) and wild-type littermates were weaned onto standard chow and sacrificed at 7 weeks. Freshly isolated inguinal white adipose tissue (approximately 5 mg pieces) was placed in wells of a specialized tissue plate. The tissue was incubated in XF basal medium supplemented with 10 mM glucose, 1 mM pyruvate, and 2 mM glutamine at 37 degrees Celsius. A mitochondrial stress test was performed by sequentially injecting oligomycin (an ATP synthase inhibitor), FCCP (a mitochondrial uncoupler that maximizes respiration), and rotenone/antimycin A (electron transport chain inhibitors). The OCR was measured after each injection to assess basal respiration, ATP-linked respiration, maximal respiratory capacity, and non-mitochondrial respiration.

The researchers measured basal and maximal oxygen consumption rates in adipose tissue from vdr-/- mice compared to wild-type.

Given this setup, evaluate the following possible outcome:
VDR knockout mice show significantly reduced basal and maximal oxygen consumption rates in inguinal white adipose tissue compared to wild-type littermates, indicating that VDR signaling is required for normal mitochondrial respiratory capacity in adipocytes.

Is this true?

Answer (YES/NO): NO